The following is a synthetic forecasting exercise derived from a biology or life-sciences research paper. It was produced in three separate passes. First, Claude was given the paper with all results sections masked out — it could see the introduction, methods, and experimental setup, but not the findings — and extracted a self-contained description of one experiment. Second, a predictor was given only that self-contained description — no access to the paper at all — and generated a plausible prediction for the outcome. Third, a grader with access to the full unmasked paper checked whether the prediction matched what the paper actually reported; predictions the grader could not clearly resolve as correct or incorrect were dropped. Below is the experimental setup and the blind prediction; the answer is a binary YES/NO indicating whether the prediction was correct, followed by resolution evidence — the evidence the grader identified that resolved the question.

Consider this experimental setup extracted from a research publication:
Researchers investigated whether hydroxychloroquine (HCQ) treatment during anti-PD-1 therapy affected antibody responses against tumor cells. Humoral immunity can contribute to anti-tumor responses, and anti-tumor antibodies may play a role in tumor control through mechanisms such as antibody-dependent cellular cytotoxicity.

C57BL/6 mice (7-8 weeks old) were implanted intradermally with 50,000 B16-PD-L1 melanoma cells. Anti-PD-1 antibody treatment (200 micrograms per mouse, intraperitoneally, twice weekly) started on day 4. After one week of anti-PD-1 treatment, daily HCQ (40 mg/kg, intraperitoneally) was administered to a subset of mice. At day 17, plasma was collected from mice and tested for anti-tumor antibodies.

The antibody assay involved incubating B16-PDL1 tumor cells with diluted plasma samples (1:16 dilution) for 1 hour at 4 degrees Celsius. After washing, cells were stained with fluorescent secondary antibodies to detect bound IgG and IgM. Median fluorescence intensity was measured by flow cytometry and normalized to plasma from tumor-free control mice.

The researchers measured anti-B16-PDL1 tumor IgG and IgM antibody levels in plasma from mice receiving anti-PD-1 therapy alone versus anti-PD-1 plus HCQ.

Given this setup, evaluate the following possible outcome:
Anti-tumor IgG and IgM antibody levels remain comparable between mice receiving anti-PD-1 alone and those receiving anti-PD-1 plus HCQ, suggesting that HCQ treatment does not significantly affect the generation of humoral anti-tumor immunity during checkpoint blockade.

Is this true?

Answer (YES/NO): YES